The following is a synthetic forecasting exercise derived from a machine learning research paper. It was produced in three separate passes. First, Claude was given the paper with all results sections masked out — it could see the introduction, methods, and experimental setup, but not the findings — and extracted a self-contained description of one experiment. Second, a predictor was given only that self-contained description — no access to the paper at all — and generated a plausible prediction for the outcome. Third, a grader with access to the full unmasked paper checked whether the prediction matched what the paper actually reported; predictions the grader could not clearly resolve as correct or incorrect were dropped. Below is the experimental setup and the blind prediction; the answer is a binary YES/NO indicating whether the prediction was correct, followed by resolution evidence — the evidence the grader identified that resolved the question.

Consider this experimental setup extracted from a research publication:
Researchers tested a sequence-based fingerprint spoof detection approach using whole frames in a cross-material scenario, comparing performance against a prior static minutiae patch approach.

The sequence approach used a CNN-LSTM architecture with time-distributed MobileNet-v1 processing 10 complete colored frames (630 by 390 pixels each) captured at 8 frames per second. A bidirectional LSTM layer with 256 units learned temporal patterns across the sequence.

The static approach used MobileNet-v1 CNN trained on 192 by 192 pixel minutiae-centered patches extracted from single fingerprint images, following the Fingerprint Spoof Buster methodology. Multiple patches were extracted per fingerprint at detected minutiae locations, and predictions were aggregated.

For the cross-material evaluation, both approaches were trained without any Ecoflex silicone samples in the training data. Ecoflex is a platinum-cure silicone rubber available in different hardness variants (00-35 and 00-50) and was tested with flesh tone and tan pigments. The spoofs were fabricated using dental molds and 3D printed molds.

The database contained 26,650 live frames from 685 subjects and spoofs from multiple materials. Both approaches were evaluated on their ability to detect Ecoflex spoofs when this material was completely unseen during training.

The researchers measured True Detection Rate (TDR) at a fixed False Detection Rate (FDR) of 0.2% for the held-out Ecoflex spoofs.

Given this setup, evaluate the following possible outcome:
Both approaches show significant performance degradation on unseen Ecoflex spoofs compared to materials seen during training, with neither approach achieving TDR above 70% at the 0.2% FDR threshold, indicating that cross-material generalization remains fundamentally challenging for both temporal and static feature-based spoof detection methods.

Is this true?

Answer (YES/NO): NO